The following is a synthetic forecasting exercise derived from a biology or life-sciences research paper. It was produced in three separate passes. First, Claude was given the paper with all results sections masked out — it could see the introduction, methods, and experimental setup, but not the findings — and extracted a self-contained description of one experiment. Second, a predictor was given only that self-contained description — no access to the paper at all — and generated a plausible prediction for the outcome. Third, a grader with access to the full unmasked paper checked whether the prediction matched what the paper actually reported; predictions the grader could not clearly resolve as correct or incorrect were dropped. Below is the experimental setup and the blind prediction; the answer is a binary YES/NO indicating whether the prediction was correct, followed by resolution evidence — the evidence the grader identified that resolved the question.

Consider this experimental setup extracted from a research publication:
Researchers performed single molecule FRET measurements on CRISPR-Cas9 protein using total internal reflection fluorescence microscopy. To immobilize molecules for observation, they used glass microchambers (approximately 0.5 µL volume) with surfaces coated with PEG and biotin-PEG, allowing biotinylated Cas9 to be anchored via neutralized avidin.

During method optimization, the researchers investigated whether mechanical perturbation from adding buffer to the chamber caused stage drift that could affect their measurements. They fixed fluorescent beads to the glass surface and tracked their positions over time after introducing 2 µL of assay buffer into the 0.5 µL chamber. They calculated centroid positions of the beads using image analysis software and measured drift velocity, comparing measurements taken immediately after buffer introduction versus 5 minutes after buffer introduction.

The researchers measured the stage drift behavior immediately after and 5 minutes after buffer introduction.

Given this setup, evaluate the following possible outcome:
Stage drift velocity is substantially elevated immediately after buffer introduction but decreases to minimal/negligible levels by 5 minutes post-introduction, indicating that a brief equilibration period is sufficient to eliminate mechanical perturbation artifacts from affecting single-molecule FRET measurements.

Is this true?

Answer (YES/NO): YES